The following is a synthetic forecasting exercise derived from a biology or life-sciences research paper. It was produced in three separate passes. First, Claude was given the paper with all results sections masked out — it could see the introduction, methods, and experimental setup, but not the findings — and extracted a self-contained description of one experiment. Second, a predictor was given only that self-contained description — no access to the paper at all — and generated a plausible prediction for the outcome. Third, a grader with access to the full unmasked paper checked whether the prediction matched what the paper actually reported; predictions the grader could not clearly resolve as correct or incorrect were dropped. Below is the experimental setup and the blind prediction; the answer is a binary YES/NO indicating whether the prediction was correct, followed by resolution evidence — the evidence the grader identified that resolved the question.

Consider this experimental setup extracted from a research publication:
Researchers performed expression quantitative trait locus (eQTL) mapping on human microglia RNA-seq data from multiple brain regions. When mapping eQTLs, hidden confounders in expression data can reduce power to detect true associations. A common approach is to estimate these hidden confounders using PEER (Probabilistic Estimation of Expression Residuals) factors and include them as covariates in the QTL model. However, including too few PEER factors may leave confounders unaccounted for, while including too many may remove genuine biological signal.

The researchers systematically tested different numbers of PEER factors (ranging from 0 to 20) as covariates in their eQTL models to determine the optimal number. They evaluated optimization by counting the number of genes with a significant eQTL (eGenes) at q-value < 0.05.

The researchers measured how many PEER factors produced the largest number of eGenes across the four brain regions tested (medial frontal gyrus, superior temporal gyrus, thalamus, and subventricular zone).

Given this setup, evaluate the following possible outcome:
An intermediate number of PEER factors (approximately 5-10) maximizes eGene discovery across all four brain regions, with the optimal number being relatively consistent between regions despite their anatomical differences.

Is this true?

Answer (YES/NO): YES